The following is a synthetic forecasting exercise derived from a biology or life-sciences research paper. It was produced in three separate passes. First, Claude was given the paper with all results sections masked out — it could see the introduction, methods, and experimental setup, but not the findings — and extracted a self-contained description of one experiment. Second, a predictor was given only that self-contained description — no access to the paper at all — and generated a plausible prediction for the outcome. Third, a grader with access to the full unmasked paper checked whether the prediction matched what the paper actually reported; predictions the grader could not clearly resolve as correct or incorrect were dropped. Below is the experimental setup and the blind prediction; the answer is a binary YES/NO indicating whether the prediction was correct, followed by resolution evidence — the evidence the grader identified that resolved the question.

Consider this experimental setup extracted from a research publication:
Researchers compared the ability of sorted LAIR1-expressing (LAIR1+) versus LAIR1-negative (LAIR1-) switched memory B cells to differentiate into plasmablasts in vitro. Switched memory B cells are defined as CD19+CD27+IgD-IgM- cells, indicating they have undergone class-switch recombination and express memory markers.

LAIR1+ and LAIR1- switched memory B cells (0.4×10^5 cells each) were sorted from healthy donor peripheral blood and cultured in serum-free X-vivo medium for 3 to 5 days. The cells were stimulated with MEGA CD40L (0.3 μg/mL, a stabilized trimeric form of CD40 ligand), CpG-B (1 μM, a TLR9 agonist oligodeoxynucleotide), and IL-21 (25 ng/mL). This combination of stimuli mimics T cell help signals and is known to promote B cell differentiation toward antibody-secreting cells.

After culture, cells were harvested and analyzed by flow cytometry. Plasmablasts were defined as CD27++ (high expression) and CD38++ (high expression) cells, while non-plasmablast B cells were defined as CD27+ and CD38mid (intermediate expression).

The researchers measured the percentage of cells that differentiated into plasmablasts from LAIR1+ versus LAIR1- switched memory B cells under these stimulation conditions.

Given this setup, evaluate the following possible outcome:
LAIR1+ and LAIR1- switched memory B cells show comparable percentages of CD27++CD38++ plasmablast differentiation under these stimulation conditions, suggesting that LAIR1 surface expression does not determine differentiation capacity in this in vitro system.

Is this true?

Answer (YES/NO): NO